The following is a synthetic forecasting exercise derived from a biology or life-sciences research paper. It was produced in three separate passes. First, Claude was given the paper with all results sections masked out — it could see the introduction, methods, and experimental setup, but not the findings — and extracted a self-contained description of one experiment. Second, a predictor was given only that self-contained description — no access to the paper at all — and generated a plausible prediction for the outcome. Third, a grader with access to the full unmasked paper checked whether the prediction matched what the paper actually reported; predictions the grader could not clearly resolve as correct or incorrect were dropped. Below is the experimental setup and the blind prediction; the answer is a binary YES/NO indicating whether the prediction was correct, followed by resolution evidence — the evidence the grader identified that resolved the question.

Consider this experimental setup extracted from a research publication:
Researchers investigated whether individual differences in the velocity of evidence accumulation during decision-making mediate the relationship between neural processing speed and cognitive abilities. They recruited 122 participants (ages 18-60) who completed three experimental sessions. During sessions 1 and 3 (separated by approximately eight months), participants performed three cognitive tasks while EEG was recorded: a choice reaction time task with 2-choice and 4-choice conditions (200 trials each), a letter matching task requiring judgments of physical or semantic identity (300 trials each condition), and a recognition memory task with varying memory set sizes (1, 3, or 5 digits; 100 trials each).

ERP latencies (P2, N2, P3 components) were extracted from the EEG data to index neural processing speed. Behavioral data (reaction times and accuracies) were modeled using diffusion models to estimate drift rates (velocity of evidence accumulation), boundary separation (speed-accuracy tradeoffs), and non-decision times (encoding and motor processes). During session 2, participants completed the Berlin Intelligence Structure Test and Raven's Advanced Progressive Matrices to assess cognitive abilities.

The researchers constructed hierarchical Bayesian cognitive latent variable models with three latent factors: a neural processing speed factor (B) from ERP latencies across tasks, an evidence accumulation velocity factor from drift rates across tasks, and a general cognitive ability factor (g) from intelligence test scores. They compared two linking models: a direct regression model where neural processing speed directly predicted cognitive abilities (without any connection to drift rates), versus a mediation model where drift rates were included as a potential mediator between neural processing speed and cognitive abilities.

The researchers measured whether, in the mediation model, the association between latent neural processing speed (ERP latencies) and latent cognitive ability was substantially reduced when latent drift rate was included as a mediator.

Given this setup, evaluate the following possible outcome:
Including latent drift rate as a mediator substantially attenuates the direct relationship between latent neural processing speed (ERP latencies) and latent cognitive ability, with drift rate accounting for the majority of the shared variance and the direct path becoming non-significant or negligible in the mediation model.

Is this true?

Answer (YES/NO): NO